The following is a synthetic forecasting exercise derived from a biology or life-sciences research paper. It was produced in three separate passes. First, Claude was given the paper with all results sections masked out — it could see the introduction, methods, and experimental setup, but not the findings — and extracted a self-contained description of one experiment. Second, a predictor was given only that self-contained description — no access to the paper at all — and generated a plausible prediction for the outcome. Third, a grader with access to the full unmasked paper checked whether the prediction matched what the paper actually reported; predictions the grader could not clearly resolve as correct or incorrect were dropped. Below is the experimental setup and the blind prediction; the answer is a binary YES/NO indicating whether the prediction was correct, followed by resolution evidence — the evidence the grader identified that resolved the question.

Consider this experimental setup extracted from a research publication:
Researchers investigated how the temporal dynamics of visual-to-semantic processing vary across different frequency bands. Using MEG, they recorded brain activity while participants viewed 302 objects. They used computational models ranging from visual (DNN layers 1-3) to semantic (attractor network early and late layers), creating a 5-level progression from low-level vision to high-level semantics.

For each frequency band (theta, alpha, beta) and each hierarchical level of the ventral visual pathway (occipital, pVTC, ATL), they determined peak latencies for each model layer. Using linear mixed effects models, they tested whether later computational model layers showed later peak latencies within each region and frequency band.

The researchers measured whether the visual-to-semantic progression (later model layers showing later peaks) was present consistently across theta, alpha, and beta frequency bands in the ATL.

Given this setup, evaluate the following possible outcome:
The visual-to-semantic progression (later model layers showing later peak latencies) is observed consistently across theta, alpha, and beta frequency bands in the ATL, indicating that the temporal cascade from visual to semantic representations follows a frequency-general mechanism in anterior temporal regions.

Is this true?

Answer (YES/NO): NO